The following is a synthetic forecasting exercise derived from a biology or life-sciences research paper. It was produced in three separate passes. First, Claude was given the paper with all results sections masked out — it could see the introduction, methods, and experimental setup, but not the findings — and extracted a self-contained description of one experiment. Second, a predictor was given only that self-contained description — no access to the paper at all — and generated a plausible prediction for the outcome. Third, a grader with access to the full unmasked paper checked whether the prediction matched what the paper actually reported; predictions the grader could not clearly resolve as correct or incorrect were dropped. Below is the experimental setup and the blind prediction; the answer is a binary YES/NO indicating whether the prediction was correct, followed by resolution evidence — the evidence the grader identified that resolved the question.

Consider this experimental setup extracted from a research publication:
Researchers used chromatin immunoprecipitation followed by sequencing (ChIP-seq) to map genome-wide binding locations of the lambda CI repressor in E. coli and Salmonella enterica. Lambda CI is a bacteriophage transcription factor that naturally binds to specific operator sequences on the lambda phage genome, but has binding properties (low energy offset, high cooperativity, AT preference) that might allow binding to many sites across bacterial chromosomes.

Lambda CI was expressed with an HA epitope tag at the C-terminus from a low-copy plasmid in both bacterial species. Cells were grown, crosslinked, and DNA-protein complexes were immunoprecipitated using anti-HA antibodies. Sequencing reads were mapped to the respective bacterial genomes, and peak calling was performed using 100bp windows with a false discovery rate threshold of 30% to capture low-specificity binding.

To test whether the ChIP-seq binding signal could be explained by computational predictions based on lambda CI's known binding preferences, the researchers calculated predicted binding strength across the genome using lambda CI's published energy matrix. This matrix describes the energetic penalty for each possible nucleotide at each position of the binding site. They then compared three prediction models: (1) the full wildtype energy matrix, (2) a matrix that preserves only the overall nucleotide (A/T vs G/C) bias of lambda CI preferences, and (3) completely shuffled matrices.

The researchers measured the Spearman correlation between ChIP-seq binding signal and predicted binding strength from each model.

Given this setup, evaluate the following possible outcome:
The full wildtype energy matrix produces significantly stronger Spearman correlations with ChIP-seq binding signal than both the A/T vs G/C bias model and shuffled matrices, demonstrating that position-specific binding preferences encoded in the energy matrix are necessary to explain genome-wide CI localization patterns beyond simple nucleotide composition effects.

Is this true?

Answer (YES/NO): NO